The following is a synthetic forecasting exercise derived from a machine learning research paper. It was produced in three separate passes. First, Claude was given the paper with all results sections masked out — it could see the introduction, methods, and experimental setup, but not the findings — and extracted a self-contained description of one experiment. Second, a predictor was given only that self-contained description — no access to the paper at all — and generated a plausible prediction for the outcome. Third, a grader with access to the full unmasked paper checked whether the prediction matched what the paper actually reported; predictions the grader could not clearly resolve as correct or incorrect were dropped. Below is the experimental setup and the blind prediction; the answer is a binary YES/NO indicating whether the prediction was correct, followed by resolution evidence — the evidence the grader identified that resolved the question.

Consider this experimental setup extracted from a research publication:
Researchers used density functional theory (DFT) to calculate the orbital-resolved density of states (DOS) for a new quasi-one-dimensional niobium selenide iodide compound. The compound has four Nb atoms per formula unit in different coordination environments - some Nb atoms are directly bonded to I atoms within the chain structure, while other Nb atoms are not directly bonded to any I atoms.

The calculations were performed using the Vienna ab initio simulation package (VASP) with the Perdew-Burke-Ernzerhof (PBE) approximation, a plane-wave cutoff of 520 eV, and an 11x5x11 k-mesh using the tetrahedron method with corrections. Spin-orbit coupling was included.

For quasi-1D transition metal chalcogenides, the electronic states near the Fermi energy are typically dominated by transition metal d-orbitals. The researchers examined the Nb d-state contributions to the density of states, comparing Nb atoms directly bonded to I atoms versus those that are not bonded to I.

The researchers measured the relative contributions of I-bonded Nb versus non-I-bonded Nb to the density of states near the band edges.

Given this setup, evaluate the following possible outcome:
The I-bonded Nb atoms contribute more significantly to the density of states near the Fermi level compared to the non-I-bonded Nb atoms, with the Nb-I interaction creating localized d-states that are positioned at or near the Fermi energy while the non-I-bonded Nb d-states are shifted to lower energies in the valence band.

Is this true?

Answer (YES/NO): NO